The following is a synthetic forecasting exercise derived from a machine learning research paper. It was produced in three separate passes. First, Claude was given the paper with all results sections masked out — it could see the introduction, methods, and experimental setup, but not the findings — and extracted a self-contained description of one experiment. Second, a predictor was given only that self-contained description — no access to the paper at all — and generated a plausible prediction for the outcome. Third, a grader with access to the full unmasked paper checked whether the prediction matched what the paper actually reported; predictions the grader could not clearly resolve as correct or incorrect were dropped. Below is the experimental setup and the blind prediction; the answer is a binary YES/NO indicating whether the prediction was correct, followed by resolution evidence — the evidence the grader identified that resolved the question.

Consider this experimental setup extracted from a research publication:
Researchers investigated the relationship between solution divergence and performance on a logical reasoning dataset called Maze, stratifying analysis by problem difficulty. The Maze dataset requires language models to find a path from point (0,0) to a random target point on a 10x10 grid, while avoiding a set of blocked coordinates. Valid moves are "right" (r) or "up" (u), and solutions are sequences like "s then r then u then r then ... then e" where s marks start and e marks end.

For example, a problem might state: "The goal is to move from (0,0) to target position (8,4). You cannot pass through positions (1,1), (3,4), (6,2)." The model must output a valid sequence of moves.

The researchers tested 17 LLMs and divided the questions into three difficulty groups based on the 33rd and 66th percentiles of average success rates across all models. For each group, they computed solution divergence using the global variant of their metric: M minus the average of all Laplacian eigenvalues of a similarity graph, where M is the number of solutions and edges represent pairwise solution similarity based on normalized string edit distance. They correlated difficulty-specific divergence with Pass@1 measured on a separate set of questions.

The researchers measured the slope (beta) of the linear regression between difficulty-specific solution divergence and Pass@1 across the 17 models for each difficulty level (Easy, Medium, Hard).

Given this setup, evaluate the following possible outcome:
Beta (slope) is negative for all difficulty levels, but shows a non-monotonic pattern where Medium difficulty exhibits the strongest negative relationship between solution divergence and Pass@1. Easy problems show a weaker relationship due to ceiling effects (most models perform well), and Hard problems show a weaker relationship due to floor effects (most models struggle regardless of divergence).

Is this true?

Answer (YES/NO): NO